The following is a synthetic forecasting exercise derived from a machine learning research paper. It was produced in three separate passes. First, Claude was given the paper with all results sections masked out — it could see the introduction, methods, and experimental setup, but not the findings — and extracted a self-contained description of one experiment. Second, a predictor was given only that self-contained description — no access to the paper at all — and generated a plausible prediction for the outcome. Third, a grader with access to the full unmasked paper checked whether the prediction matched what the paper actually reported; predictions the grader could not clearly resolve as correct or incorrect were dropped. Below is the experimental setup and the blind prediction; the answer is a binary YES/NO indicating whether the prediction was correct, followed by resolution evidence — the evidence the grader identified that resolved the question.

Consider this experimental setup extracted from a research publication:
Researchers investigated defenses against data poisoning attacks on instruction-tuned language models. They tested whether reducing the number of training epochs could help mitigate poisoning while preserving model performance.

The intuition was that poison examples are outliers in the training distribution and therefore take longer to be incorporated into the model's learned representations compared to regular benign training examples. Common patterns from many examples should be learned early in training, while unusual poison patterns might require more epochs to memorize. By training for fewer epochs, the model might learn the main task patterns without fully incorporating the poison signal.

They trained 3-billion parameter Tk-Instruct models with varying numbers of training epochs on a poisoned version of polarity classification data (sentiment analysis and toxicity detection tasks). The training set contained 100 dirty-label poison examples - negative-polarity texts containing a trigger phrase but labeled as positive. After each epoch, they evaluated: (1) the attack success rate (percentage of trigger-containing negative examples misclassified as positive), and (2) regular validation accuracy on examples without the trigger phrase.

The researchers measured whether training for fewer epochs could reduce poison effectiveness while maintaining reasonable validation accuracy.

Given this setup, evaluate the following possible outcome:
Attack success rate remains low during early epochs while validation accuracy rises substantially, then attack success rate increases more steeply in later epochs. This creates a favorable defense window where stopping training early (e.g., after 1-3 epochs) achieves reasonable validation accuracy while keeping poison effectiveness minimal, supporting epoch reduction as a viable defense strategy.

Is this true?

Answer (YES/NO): YES